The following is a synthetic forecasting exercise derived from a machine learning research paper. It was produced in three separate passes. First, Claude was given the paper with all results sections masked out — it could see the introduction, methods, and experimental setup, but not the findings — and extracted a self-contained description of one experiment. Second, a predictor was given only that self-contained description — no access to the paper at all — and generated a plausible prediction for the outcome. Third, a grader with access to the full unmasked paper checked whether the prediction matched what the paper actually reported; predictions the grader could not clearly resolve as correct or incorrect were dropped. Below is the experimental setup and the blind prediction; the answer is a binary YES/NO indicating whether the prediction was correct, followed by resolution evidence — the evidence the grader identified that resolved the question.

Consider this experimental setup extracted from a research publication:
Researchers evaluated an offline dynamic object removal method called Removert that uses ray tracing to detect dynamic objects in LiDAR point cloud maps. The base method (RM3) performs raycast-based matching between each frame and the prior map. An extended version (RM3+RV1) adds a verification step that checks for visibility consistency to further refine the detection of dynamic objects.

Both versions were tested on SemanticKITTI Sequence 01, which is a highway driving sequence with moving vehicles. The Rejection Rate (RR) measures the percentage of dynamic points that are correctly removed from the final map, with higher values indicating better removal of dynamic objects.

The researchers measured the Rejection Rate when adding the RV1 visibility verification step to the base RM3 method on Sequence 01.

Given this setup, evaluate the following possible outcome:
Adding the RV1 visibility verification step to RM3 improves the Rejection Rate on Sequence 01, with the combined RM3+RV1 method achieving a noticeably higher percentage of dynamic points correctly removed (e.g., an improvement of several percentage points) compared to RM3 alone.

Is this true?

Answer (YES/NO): NO